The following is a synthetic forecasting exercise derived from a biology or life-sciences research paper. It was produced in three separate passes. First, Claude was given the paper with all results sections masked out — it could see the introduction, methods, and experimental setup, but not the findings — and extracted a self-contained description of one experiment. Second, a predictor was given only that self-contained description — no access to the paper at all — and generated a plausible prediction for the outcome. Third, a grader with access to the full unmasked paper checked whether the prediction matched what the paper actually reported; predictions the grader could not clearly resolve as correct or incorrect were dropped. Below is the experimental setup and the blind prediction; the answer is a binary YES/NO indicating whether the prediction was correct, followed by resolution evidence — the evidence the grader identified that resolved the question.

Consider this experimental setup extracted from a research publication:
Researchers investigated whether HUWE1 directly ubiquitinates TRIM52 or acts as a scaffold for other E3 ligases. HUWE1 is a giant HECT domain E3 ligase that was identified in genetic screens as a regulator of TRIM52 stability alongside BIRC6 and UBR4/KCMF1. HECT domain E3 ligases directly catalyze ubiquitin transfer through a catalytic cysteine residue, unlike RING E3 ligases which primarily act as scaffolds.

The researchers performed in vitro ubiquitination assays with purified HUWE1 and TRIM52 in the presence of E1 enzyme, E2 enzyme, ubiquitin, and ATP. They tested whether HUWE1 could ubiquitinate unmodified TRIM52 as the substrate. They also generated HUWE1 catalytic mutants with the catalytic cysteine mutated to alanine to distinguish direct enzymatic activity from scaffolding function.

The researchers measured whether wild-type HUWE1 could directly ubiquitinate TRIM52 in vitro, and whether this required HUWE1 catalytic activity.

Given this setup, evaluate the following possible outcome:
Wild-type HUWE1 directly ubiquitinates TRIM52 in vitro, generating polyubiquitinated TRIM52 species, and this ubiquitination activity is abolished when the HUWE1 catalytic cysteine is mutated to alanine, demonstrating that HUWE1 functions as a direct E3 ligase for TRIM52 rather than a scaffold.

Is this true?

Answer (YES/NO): NO